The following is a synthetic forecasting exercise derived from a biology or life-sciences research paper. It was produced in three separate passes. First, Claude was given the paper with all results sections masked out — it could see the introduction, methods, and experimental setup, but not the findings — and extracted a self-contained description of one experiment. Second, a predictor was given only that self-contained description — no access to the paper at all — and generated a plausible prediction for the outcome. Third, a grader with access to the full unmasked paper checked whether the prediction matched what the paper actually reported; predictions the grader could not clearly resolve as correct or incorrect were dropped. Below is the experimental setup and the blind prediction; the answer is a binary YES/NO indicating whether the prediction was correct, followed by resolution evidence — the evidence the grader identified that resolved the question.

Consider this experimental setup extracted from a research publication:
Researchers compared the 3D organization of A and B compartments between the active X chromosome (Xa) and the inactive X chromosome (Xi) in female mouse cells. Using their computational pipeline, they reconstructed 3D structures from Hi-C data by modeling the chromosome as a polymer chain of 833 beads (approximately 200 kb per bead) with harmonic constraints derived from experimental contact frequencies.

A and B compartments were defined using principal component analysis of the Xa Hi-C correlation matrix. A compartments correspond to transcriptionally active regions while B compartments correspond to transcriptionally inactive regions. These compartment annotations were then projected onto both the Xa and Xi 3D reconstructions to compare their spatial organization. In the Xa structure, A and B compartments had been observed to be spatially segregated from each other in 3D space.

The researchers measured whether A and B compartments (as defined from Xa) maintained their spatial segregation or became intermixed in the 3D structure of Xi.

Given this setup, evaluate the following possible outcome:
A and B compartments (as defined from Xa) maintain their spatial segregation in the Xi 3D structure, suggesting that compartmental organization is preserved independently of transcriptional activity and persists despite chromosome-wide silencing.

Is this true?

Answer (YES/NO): NO